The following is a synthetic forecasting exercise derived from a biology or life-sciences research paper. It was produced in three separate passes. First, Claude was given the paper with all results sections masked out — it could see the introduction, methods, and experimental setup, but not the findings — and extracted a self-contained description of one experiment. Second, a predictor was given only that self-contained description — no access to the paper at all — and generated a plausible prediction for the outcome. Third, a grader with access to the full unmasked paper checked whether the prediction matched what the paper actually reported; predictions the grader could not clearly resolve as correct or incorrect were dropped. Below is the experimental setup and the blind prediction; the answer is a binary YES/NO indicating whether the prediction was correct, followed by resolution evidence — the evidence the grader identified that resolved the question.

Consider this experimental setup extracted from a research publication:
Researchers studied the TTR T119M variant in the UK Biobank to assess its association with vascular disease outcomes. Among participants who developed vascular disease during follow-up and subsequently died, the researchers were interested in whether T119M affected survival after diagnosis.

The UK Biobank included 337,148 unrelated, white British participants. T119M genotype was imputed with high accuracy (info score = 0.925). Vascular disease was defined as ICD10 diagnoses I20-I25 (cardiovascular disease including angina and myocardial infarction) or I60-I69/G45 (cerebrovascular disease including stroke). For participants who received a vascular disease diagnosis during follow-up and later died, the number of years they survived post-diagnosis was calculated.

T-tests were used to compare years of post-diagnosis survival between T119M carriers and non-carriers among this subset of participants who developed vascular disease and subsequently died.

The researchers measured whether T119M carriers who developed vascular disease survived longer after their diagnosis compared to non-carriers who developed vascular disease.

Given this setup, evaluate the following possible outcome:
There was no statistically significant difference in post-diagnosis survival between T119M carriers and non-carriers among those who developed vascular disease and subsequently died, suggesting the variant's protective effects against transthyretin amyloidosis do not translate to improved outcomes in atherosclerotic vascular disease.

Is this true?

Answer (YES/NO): YES